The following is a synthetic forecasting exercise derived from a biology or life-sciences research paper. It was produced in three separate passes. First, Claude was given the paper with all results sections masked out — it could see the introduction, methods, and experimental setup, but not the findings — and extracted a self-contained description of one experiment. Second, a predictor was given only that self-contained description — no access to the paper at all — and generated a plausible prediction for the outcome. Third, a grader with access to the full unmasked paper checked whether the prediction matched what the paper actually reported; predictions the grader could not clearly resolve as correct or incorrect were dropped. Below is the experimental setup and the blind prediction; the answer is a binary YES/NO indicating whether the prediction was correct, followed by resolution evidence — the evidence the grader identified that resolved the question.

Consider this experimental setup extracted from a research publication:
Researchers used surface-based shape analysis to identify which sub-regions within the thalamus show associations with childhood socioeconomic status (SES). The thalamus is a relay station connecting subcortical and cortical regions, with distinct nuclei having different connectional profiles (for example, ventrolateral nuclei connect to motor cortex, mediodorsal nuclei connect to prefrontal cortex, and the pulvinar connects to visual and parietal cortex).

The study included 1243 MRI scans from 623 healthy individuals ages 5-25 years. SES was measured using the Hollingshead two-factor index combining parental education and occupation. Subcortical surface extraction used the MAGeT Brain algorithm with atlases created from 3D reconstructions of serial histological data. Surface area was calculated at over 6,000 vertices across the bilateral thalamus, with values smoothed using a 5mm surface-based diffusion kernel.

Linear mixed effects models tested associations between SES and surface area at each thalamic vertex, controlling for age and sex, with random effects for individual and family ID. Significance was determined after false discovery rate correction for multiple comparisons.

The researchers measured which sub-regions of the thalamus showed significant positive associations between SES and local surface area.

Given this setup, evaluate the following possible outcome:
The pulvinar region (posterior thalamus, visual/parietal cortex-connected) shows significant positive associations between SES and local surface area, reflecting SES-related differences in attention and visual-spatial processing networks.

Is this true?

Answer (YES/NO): NO